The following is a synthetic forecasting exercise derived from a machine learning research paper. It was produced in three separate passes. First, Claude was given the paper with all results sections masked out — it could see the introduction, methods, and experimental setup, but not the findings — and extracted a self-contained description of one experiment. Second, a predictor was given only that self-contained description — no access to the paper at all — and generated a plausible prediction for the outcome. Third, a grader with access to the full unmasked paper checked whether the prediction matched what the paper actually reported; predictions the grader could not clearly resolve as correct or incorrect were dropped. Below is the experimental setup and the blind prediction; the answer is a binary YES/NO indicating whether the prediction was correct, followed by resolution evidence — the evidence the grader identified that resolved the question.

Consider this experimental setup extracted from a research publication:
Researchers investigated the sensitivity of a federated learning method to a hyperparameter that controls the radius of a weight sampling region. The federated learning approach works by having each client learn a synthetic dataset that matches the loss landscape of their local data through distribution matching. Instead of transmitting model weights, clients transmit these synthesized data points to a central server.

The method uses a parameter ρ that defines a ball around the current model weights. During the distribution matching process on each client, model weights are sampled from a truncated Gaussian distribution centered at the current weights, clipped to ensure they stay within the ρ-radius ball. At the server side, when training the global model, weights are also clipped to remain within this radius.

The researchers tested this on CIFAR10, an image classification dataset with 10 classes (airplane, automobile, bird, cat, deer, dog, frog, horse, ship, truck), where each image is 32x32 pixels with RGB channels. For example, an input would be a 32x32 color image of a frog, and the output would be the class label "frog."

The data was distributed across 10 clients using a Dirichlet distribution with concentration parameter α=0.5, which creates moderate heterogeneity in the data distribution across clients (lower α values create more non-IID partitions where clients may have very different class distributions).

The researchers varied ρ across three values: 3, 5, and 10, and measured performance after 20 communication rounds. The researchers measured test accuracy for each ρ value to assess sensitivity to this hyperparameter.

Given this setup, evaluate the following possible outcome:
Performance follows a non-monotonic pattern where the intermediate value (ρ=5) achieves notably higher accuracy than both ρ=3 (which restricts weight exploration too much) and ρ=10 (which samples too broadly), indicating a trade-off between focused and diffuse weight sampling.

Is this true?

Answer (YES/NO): NO